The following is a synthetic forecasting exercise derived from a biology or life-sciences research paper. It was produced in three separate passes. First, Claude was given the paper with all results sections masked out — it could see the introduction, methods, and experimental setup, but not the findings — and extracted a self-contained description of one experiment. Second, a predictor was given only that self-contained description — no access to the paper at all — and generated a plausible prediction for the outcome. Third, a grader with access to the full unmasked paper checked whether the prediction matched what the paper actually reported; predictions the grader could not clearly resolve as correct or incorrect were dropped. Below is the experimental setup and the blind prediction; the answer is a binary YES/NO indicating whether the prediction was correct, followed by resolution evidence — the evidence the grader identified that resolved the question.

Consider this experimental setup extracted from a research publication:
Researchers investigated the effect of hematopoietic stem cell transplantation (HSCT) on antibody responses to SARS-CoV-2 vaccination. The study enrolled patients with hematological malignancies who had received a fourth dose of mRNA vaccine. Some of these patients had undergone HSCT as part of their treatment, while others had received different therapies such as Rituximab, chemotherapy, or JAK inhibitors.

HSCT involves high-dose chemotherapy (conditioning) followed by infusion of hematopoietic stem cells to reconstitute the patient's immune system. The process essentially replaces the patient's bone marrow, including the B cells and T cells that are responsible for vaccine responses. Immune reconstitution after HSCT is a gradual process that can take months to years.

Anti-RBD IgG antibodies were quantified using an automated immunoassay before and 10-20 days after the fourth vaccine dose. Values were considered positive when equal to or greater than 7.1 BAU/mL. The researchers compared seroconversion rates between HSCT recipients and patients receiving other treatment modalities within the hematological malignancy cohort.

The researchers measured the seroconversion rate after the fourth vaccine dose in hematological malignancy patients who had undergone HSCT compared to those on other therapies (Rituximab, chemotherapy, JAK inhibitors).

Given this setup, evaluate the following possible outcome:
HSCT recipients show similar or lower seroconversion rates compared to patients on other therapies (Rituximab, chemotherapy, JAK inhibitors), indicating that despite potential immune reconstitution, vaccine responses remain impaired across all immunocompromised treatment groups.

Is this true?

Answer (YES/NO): NO